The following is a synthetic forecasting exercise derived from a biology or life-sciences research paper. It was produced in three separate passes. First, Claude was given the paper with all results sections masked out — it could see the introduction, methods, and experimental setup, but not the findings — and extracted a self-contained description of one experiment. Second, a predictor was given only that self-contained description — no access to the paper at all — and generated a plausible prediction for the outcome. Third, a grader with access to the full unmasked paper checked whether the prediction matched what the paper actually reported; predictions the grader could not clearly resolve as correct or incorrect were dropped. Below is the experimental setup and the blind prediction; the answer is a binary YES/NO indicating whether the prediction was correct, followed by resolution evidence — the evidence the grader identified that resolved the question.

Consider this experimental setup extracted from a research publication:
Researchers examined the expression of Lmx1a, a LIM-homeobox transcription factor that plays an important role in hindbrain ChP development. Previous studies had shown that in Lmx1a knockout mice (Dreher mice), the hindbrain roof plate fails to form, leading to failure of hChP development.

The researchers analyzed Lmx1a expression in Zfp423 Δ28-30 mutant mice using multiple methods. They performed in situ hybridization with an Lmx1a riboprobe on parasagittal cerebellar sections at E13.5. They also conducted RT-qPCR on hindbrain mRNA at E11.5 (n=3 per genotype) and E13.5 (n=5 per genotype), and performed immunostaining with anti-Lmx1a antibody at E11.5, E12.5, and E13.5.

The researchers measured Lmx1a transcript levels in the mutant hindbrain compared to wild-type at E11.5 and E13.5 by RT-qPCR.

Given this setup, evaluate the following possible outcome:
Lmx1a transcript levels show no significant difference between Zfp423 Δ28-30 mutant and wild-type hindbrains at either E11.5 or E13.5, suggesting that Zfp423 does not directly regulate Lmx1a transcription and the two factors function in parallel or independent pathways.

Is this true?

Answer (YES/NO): NO